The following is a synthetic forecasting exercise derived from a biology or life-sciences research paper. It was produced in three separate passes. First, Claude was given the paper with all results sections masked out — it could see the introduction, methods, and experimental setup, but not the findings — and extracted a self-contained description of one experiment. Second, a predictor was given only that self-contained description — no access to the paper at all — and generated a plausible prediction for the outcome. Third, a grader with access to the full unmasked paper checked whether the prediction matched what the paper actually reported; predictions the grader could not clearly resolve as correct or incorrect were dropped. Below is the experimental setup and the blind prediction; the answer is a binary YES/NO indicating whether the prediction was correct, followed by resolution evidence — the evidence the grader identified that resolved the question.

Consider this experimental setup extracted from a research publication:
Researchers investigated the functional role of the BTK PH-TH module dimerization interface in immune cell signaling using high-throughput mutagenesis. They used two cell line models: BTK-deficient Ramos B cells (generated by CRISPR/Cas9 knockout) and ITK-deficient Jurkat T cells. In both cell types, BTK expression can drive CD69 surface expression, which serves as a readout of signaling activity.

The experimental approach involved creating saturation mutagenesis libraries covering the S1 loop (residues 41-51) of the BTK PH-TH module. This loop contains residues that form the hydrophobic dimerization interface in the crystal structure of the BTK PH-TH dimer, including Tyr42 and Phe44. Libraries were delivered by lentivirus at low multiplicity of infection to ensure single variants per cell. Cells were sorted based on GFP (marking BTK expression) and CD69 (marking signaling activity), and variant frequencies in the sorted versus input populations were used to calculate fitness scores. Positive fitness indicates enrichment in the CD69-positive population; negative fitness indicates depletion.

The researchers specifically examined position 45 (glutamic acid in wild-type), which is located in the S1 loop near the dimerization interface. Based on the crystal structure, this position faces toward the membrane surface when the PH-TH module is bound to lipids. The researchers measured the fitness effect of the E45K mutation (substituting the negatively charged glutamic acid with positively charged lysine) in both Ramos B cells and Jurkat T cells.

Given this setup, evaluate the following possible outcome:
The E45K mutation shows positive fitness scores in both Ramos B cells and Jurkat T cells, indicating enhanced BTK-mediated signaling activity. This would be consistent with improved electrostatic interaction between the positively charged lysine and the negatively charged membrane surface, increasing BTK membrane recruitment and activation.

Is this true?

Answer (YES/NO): NO